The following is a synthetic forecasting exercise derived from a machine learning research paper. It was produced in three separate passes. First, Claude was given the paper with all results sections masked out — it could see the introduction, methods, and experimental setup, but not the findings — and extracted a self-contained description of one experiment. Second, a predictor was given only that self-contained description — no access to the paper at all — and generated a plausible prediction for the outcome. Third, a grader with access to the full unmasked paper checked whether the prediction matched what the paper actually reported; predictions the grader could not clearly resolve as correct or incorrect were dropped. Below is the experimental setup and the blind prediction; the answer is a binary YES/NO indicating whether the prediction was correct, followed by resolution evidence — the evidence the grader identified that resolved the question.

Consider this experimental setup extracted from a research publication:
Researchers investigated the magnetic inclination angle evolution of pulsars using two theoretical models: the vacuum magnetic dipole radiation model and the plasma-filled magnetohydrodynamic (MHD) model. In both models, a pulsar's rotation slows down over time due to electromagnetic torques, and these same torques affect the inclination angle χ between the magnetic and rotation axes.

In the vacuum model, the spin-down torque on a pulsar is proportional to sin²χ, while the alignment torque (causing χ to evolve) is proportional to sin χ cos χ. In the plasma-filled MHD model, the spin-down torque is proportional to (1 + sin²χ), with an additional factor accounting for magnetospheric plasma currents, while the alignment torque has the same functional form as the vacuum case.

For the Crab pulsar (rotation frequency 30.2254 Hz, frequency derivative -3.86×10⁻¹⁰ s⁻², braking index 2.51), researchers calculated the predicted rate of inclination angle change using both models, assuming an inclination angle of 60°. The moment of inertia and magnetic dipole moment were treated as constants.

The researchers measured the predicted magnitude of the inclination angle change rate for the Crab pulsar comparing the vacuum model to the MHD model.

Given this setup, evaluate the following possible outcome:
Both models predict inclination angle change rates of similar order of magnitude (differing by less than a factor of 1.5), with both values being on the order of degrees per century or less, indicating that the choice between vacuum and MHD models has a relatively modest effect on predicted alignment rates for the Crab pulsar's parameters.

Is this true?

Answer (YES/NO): NO